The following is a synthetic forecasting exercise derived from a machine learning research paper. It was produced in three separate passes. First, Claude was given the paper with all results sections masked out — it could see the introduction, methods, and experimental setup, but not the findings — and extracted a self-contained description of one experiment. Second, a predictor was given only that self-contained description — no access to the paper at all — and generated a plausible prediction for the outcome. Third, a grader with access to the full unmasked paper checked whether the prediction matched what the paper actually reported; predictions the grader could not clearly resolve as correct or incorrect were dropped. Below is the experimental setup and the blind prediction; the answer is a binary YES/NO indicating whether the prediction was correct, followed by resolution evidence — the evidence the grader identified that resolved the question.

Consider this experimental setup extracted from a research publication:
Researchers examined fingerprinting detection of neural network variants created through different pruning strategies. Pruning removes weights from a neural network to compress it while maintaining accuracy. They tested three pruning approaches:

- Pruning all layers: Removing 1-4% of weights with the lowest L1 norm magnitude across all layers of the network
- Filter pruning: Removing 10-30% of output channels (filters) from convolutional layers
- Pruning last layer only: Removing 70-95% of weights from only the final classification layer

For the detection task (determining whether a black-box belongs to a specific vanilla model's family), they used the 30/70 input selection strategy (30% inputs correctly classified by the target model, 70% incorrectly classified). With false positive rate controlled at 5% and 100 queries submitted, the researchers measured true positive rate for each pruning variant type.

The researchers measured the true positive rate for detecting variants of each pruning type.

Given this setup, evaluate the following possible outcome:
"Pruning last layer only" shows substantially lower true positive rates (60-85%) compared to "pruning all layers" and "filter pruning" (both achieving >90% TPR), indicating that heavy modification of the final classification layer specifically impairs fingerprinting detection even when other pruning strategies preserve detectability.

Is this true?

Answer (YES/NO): NO